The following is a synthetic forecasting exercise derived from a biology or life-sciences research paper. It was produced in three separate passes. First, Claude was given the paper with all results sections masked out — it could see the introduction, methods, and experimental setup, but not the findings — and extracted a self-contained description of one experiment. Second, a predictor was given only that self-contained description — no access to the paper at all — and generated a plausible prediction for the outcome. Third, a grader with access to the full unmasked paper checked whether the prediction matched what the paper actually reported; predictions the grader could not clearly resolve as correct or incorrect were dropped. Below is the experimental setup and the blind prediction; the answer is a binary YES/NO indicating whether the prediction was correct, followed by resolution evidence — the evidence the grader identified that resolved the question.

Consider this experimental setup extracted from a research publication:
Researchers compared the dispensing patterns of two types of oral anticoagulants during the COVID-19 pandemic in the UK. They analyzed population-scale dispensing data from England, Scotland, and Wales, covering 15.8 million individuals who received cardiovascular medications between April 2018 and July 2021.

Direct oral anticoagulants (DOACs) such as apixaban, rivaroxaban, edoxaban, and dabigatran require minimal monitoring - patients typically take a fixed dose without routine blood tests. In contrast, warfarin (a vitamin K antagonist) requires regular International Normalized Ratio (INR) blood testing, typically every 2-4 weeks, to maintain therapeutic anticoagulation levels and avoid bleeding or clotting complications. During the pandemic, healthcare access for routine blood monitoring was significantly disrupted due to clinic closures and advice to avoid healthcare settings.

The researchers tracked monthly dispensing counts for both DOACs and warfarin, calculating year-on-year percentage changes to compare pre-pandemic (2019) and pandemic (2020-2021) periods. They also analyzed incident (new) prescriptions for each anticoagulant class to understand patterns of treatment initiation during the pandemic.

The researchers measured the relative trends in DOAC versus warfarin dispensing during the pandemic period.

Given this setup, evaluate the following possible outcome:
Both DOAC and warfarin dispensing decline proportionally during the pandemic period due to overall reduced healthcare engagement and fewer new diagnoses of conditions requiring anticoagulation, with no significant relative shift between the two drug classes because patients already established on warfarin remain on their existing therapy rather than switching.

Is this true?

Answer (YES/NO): NO